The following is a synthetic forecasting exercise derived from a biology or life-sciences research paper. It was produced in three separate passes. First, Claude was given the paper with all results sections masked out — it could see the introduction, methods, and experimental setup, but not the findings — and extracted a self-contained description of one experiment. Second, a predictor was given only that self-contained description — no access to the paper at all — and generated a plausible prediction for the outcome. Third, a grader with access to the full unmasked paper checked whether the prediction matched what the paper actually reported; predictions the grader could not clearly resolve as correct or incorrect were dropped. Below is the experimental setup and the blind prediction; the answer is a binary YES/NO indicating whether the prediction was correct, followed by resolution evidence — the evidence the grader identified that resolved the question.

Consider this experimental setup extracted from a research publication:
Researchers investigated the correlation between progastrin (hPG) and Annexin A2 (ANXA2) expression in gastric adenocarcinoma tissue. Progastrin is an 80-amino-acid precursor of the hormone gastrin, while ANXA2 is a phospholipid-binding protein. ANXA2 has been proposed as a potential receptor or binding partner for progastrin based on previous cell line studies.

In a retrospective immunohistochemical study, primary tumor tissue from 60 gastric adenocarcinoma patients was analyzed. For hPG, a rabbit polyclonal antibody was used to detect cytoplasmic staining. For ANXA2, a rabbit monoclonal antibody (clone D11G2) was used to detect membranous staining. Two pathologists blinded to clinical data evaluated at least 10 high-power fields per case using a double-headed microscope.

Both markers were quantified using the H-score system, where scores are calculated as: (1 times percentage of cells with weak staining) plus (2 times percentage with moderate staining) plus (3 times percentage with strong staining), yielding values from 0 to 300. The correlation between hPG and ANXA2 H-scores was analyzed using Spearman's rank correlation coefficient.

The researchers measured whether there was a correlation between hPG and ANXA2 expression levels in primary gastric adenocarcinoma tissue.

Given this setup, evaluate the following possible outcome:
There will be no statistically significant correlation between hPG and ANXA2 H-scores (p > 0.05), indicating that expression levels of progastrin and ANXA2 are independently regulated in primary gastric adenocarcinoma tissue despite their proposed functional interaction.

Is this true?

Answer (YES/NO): NO